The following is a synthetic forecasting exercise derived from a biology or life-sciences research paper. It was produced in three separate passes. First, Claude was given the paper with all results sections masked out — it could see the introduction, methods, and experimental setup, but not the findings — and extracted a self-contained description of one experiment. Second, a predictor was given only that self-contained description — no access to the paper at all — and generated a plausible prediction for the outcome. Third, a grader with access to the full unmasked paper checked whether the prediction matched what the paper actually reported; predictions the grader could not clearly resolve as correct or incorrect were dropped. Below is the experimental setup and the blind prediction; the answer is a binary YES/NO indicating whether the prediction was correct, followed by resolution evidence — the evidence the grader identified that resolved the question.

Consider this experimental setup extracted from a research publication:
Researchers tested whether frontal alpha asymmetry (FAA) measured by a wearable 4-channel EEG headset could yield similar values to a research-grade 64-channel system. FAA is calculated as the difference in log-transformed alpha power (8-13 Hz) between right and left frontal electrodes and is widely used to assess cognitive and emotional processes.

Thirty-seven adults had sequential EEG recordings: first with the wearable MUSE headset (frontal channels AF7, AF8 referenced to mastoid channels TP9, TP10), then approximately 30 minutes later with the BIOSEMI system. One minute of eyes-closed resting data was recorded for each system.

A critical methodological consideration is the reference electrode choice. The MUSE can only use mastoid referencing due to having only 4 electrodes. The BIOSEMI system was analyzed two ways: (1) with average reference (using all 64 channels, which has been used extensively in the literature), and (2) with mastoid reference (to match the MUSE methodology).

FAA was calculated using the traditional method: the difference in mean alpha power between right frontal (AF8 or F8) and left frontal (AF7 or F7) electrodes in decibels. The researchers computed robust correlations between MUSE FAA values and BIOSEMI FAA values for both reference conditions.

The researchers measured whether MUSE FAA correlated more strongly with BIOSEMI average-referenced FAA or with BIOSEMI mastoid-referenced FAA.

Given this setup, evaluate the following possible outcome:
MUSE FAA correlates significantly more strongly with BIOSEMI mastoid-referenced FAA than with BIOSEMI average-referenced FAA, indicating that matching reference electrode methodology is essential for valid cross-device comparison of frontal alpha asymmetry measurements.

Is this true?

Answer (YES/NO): YES